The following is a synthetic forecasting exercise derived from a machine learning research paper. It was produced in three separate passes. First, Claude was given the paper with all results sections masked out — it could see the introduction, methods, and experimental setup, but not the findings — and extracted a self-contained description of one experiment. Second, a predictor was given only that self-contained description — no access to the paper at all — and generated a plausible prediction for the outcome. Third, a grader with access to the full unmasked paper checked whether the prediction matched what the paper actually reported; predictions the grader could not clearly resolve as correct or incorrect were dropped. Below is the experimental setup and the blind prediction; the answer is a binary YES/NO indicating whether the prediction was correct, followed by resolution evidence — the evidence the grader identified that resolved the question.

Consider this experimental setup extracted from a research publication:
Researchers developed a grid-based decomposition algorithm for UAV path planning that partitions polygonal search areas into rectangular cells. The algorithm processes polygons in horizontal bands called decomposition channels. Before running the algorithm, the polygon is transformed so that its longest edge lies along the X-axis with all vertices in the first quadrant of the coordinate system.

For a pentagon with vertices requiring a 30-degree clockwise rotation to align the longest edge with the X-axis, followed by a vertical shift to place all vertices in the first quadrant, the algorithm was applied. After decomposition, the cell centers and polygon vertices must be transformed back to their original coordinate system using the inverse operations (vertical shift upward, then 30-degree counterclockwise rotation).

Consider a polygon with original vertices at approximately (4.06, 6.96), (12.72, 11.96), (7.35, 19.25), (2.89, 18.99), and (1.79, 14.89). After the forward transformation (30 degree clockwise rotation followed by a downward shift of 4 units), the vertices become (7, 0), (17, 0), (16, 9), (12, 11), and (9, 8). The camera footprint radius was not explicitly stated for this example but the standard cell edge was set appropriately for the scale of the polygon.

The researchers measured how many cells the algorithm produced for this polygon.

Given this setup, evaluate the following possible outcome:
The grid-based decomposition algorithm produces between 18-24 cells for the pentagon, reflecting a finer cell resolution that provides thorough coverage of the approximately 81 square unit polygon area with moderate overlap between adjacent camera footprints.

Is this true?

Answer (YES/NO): YES